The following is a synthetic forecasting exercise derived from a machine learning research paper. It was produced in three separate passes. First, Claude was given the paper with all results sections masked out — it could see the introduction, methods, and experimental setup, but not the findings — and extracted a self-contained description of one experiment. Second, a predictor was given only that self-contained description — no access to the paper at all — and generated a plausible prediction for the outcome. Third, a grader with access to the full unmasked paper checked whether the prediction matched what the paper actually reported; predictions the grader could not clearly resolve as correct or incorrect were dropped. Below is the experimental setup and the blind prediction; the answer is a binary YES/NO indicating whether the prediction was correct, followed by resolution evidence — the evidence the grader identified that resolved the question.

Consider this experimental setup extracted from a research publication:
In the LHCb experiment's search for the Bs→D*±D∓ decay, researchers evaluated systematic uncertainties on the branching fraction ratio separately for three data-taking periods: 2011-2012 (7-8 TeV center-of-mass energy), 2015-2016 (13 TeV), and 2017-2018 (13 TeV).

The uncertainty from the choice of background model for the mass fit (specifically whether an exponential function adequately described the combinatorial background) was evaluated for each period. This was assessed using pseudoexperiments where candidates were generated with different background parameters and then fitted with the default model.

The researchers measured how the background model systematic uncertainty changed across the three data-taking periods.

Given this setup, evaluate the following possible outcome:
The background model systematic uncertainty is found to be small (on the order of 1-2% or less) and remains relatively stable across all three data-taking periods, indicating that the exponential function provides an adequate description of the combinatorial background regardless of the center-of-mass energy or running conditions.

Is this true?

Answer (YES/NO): NO